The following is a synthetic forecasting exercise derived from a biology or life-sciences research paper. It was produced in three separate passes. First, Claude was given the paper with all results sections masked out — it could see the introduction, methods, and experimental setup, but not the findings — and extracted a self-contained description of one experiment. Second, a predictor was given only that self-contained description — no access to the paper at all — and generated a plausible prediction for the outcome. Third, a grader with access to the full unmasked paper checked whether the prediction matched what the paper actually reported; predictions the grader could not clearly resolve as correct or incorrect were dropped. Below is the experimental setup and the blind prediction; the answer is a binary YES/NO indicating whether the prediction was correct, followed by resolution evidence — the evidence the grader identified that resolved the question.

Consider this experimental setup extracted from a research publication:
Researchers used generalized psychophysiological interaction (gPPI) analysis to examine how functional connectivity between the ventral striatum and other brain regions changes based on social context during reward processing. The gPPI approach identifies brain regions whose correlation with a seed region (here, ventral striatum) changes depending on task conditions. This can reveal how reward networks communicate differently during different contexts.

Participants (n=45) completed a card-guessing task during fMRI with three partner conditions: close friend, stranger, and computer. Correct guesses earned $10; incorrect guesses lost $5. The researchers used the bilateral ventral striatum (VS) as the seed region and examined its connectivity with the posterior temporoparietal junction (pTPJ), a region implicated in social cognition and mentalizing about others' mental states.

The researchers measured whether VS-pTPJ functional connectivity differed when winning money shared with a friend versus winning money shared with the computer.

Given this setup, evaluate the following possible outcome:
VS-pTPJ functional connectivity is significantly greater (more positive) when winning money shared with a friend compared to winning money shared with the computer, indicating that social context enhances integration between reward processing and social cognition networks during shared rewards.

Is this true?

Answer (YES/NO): YES